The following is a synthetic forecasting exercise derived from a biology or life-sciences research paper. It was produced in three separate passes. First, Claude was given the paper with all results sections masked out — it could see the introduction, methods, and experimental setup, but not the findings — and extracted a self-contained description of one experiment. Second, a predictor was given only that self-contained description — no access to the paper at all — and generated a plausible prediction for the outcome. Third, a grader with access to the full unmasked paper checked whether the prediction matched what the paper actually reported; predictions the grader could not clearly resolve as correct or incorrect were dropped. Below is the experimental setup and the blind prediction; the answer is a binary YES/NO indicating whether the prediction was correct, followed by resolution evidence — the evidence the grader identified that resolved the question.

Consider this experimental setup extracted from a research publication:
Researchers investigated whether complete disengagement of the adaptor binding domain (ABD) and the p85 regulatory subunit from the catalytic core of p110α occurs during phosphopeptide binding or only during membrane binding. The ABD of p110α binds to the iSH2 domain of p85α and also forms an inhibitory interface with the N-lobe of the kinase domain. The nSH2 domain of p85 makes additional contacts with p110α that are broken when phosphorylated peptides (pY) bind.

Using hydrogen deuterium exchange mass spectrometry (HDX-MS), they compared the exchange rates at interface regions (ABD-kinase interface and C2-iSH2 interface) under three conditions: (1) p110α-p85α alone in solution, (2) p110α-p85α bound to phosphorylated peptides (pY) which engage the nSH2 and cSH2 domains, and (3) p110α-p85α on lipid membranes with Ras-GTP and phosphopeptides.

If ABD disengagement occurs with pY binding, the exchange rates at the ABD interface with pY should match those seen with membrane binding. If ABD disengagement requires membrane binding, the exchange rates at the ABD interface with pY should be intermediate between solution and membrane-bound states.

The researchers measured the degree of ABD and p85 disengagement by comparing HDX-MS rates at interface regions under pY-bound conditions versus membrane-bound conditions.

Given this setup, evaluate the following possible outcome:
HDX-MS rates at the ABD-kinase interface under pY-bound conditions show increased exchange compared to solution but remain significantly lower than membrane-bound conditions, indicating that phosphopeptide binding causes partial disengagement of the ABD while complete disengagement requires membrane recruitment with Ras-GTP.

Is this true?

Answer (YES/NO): YES